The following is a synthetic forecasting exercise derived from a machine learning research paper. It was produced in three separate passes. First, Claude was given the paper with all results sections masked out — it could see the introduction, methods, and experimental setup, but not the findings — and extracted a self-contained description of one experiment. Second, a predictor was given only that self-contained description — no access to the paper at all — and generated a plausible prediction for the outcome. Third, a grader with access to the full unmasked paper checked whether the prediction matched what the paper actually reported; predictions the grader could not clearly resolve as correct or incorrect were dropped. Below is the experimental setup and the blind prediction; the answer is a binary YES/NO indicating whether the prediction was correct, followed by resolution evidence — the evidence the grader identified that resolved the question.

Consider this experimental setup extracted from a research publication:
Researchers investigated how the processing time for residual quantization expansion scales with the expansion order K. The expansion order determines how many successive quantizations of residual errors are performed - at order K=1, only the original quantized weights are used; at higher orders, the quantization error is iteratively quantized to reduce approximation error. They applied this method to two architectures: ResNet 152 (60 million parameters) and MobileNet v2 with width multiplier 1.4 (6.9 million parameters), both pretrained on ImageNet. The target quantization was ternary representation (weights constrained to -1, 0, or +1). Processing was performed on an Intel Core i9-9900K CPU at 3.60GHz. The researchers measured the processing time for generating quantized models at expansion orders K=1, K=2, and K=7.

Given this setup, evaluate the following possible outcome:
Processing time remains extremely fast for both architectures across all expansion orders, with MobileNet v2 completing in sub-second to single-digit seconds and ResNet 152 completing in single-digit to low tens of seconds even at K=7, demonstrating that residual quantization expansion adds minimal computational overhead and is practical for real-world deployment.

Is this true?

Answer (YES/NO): NO